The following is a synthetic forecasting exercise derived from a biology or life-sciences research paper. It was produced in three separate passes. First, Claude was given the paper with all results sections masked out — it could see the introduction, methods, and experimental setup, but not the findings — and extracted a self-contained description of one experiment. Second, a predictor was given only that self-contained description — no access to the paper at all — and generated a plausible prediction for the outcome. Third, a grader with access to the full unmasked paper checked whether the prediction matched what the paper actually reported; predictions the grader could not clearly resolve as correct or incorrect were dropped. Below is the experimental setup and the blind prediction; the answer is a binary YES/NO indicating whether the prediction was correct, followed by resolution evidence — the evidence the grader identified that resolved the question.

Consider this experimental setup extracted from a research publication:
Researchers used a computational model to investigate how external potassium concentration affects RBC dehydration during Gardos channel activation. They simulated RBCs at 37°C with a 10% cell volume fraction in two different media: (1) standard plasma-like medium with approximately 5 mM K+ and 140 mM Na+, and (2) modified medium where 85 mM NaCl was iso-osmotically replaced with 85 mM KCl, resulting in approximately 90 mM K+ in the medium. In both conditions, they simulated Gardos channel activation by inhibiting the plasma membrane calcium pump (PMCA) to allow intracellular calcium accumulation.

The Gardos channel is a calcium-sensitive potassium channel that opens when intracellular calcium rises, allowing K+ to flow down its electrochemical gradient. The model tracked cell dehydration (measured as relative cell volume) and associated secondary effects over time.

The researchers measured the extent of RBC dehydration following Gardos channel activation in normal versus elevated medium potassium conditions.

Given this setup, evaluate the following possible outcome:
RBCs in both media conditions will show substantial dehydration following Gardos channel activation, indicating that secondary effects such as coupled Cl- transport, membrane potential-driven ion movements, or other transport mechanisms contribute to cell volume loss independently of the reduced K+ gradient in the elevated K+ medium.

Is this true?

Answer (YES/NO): NO